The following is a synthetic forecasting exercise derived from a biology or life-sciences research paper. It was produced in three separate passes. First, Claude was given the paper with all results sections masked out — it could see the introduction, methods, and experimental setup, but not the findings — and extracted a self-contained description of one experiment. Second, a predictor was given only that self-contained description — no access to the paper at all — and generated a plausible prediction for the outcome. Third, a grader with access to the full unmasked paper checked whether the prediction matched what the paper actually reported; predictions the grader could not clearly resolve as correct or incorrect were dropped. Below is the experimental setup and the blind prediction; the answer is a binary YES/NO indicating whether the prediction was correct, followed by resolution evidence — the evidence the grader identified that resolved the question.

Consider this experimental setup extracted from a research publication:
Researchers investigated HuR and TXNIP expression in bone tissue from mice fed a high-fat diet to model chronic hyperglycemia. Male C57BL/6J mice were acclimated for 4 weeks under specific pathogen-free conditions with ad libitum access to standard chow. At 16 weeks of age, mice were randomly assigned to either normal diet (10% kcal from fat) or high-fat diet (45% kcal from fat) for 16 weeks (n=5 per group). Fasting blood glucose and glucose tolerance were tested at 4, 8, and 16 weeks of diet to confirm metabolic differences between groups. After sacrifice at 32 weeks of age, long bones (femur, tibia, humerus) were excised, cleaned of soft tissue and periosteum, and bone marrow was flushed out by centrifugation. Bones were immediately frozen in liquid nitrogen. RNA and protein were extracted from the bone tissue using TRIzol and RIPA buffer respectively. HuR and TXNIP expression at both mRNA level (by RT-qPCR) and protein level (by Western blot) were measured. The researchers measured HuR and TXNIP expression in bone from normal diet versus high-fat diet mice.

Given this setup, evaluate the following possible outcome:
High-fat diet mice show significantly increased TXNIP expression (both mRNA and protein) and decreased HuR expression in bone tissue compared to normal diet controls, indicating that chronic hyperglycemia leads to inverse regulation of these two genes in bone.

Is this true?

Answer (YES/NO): NO